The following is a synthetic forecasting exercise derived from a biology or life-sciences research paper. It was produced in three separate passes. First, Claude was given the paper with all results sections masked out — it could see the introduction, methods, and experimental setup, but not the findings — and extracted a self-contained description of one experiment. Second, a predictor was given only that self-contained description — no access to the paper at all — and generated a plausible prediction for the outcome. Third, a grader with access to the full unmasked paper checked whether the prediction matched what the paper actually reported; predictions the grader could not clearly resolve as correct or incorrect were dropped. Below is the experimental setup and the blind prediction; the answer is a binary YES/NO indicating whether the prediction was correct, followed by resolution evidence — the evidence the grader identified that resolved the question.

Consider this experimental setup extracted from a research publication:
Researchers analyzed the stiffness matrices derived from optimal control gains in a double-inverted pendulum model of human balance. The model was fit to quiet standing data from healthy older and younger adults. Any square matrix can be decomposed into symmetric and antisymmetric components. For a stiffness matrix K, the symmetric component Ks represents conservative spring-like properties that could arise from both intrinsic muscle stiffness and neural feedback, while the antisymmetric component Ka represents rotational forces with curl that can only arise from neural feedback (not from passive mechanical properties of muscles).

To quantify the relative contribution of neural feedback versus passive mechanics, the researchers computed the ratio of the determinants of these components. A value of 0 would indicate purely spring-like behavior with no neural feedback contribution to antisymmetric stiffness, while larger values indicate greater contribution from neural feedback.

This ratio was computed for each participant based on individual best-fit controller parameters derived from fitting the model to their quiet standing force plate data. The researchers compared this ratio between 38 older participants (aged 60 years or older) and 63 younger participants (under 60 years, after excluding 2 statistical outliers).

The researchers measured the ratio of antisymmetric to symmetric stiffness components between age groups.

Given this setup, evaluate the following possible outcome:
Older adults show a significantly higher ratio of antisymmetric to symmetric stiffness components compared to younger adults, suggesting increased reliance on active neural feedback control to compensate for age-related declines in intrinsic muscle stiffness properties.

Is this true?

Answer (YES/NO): YES